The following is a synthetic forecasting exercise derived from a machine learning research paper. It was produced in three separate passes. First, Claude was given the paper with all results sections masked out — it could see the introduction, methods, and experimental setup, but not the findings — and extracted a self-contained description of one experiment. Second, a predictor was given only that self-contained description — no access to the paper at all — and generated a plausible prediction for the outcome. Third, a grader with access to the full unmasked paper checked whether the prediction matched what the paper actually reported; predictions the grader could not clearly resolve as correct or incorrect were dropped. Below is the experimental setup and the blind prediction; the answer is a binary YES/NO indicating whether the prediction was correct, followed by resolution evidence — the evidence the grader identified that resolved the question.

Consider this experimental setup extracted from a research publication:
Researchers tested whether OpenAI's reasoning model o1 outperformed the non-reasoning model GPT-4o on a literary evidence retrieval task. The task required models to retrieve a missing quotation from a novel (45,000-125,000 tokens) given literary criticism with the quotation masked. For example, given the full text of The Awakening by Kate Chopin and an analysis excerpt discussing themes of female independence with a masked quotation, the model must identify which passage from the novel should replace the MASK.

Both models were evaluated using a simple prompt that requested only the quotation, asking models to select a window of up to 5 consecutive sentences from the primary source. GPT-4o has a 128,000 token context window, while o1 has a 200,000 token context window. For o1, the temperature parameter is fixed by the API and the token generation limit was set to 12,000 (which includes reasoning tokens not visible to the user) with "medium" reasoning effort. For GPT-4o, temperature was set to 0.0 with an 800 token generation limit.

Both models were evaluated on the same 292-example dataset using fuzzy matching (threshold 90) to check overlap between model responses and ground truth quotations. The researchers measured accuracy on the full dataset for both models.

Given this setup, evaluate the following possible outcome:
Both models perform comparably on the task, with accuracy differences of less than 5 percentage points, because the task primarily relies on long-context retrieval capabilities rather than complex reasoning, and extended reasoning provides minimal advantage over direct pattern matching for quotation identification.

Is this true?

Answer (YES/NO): YES